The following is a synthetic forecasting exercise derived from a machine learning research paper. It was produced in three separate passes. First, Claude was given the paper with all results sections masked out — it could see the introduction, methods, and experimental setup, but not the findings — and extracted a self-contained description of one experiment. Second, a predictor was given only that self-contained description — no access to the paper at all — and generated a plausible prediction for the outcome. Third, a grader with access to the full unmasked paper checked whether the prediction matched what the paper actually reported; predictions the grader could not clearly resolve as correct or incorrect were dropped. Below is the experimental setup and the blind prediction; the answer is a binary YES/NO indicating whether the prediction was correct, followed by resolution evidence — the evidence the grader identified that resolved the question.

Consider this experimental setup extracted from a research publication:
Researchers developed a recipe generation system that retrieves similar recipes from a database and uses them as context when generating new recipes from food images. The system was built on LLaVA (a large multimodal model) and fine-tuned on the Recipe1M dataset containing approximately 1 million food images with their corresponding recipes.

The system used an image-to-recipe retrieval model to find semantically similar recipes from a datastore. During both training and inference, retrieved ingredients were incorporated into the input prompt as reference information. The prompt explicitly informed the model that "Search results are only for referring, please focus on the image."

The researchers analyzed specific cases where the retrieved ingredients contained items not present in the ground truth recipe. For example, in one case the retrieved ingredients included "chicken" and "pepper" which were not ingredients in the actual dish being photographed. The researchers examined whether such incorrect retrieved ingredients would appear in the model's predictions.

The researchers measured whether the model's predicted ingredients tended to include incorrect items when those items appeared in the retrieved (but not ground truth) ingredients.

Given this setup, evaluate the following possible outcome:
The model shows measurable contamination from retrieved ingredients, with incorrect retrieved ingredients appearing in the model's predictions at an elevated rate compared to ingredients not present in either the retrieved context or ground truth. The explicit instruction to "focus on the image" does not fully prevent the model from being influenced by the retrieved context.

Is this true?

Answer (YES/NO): YES